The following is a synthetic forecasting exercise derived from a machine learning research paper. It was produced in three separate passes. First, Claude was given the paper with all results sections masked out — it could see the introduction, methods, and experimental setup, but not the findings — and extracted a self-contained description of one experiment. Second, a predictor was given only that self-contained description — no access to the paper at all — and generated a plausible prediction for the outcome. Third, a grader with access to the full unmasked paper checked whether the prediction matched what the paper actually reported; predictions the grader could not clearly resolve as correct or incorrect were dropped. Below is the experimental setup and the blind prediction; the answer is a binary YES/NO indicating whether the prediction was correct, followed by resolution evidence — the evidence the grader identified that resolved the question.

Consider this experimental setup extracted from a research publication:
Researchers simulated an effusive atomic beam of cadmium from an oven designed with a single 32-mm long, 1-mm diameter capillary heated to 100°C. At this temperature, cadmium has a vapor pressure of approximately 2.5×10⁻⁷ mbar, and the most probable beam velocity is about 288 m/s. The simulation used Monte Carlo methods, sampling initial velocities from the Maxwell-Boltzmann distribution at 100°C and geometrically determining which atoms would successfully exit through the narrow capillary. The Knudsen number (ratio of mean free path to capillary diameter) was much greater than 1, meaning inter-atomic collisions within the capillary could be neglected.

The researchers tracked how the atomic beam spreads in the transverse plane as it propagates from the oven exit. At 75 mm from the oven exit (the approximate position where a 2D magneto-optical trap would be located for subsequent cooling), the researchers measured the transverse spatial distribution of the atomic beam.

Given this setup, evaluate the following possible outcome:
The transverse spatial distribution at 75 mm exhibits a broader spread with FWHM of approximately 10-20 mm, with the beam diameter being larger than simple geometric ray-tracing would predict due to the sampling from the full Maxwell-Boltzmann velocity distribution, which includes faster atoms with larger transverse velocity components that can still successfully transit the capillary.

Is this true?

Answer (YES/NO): NO